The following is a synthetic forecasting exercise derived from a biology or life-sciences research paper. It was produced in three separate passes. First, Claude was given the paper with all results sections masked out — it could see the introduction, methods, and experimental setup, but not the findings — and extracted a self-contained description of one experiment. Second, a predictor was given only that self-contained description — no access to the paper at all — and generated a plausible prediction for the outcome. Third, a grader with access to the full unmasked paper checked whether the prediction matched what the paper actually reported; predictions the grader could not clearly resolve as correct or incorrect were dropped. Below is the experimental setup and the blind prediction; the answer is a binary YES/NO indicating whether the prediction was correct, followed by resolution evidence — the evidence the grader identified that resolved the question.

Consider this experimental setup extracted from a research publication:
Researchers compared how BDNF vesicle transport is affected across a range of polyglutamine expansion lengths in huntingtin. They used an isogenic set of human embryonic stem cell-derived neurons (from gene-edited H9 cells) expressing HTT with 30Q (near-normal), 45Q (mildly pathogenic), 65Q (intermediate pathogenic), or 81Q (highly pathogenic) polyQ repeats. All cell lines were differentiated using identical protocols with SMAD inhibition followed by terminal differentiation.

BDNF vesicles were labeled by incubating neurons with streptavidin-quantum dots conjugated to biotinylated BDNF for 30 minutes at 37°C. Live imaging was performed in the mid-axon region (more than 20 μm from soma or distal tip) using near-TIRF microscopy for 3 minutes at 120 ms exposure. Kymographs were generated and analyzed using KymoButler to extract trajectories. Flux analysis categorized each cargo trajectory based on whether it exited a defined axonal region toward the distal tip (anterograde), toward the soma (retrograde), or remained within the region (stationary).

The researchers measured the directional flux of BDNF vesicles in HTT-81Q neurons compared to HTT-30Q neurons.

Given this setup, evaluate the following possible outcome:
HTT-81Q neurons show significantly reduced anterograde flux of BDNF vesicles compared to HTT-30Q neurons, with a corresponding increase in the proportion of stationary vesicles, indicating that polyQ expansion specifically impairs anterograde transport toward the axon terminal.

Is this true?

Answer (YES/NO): NO